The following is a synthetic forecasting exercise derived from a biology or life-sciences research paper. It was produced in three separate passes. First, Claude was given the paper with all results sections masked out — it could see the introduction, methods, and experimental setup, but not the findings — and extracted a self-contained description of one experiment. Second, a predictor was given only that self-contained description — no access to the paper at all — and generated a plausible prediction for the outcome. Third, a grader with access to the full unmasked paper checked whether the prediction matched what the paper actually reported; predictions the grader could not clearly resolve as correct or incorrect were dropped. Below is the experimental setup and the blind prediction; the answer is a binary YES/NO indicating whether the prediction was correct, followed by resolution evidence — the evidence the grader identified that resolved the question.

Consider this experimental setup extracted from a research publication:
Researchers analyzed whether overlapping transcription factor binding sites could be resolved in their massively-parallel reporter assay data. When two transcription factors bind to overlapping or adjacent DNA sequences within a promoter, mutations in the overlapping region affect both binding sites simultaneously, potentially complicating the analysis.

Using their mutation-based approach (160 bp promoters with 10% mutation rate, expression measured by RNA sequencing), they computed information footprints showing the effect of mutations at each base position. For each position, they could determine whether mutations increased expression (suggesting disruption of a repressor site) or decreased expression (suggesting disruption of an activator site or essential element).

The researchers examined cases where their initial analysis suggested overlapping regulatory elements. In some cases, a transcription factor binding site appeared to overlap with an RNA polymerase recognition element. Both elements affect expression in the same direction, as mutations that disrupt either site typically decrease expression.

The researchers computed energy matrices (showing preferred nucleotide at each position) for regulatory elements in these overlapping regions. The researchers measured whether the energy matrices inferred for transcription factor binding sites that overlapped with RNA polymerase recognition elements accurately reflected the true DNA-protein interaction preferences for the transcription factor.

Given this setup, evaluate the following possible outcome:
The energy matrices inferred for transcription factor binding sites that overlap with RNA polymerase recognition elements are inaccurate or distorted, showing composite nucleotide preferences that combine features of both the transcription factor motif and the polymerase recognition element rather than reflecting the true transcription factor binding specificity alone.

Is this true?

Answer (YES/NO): YES